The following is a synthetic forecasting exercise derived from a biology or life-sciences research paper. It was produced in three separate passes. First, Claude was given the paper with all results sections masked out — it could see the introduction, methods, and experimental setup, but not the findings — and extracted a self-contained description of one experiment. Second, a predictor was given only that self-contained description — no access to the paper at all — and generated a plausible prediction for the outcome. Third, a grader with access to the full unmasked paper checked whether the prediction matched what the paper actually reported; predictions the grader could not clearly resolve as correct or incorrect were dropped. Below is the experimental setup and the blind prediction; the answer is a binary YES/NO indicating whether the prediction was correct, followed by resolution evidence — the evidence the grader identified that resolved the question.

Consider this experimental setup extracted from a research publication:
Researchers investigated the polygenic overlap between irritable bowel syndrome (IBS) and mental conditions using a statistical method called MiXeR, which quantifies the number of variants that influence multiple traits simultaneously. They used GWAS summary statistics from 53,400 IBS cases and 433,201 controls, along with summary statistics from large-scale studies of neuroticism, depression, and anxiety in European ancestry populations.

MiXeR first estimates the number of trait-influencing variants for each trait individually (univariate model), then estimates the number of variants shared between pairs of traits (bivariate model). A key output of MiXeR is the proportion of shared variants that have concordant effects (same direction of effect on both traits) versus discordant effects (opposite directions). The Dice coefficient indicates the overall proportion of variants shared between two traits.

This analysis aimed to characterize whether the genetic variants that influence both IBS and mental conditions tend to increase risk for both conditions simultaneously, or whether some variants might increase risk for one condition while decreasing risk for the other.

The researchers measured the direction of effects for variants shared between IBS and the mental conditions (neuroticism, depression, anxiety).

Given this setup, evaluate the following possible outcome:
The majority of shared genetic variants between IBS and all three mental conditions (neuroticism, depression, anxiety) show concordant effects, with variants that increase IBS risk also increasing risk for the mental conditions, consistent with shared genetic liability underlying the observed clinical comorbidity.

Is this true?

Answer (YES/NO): NO